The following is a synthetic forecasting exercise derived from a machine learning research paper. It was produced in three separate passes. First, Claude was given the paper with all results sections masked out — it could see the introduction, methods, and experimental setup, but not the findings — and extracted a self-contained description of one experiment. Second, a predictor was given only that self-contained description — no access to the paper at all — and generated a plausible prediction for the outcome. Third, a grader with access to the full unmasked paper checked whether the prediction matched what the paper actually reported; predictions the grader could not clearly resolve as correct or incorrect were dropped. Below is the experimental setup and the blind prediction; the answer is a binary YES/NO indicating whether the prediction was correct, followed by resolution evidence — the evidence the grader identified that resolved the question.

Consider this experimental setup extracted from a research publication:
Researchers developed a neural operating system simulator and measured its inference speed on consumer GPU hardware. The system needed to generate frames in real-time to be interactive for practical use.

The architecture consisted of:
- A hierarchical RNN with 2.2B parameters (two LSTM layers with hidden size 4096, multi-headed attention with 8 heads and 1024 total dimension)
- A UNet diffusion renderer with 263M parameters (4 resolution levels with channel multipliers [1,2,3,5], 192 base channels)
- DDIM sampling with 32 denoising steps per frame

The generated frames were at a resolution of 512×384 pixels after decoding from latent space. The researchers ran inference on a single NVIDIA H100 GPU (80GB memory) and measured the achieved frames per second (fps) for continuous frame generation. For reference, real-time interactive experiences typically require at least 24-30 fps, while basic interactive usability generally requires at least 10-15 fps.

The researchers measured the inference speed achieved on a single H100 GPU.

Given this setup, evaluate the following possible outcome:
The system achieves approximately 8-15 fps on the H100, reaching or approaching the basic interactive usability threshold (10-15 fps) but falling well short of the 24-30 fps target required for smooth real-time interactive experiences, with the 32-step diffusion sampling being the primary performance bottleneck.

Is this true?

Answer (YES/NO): NO